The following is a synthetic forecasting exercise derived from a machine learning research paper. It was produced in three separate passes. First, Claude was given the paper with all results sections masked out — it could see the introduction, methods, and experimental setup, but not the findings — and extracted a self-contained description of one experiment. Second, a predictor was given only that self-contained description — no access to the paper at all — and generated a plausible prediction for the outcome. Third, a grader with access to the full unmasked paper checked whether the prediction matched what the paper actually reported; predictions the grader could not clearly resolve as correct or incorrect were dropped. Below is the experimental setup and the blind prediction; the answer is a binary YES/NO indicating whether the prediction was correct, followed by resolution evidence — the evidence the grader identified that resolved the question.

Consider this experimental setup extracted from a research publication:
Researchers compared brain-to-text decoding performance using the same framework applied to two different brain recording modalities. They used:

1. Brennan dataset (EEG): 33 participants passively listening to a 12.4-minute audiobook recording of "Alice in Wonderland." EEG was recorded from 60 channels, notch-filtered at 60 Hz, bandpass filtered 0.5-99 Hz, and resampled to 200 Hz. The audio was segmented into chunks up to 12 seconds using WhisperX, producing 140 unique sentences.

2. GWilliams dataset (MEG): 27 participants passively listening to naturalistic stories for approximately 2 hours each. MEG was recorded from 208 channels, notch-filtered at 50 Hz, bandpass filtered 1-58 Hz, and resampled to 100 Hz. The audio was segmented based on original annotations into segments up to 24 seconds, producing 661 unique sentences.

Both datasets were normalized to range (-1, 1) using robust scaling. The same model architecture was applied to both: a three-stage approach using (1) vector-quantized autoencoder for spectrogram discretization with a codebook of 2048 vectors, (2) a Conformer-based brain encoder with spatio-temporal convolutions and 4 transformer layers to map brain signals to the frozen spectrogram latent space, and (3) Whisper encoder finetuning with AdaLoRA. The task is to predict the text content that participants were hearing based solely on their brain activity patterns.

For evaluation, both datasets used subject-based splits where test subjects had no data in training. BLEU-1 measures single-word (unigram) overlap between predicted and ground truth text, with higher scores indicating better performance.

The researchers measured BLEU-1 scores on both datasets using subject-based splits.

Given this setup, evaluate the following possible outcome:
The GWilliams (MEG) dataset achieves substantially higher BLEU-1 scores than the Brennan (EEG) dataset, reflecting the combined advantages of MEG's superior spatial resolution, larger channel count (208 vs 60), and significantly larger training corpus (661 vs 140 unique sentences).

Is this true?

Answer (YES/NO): NO